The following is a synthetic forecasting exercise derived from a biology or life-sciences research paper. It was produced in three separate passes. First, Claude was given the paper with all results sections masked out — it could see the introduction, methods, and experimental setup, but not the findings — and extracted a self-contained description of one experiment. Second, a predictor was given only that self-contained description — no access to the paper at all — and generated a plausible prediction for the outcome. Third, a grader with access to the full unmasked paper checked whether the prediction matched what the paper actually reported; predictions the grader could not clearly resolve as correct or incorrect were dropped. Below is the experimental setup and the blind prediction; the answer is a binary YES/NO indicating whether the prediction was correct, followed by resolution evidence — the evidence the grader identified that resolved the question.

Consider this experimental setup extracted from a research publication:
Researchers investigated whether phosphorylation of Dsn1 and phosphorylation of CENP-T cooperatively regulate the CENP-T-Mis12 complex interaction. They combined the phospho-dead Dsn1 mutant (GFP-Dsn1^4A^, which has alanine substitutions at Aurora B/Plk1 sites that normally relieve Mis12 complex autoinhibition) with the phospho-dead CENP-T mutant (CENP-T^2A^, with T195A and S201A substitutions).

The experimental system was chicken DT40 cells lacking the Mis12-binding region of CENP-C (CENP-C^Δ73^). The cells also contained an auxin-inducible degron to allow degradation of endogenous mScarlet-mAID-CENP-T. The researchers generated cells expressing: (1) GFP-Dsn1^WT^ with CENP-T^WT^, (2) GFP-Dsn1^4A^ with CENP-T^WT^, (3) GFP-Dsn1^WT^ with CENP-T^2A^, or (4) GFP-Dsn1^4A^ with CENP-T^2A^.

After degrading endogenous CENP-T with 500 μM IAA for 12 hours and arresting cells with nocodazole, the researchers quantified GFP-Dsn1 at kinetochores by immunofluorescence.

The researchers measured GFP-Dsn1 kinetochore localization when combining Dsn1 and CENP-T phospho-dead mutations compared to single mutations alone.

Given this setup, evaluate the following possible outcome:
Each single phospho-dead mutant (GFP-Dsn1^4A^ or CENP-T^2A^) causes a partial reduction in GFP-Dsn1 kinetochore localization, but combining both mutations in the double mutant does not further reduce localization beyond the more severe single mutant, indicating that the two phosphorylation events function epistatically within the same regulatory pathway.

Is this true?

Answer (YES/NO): NO